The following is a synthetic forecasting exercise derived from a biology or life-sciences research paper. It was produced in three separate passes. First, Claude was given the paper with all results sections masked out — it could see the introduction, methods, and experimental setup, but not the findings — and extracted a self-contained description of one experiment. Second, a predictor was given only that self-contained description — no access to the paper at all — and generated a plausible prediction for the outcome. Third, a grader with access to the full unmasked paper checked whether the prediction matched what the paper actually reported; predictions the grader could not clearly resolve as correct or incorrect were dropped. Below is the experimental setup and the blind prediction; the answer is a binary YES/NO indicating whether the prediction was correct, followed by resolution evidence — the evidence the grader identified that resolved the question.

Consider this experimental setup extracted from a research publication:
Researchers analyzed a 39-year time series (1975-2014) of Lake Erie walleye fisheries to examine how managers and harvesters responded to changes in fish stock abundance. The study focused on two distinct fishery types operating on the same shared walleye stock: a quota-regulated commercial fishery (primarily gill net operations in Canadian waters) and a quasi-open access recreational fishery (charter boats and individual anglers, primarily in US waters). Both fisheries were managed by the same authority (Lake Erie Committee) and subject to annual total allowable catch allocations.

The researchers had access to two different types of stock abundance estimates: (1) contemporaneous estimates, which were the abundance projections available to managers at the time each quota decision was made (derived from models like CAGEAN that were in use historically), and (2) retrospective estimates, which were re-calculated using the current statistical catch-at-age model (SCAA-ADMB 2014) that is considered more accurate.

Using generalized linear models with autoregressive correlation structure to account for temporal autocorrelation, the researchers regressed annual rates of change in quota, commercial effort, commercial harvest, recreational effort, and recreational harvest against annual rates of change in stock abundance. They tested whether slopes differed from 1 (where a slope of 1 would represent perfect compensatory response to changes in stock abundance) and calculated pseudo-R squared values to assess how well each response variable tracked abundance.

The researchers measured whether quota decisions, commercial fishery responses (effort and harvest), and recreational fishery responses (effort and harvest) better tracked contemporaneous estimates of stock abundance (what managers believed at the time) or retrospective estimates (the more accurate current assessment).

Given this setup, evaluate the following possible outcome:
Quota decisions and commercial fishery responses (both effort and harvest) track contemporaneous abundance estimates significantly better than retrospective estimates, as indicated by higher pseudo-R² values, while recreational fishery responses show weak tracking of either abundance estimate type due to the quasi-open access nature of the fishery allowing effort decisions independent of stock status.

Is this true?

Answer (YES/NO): NO